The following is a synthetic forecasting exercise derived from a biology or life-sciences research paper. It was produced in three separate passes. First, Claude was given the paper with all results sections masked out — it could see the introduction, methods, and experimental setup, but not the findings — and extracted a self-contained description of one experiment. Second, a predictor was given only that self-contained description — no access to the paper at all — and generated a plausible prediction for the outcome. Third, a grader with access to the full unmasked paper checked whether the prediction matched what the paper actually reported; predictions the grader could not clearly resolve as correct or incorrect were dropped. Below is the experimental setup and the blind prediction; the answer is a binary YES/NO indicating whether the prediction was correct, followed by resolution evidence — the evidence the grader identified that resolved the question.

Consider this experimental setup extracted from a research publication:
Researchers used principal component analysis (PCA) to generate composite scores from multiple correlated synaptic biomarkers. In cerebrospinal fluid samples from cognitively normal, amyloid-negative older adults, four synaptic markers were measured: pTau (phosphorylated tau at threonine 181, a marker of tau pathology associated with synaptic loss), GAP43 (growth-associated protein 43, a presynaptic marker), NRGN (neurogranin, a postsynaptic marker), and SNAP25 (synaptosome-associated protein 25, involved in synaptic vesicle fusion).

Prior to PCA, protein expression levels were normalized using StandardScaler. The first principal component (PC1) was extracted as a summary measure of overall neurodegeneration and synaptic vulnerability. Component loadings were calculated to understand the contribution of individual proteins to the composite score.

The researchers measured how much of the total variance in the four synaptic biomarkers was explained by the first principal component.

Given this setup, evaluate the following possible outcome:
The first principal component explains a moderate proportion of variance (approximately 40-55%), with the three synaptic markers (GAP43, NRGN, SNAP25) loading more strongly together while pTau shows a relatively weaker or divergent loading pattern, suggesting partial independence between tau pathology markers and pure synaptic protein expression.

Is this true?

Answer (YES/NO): NO